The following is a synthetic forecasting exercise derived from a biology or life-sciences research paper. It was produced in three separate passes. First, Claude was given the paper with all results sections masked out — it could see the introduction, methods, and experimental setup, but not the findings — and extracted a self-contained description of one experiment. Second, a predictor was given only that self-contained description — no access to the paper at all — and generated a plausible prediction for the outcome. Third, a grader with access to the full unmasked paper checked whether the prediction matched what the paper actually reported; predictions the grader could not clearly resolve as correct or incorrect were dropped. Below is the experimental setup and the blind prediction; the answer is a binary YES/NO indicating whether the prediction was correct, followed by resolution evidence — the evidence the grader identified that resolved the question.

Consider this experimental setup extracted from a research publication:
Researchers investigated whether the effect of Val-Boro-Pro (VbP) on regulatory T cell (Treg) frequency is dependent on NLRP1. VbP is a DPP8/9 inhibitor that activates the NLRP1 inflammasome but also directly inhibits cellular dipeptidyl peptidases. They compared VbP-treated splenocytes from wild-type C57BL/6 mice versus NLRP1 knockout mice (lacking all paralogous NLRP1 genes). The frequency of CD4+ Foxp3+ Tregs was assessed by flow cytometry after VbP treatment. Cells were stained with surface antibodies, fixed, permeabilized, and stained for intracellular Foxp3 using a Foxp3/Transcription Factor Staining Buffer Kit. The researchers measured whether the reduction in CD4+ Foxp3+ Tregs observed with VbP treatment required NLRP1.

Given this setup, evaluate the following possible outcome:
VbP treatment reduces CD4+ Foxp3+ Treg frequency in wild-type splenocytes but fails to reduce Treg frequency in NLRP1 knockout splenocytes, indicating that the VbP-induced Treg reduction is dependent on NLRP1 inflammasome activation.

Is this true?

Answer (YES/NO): NO